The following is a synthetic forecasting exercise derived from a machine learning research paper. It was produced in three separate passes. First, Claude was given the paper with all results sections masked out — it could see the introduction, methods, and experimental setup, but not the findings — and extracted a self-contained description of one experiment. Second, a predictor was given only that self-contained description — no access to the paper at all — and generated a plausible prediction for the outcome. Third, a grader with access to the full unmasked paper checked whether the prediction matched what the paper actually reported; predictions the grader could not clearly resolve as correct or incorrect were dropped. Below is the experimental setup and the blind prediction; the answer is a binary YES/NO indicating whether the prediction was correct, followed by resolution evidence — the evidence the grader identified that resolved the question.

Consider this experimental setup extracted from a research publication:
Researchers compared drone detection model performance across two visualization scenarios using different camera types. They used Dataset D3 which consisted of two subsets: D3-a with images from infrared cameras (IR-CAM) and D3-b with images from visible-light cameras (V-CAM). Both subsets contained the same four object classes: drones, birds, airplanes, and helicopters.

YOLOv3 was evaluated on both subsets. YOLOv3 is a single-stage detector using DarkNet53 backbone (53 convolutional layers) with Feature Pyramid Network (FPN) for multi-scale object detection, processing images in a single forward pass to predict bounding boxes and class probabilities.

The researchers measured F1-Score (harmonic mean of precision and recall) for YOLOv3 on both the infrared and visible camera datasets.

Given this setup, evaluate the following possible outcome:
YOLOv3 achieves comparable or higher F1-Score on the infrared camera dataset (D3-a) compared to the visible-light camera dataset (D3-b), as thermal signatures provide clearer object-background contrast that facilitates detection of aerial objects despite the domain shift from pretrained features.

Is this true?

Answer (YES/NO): NO